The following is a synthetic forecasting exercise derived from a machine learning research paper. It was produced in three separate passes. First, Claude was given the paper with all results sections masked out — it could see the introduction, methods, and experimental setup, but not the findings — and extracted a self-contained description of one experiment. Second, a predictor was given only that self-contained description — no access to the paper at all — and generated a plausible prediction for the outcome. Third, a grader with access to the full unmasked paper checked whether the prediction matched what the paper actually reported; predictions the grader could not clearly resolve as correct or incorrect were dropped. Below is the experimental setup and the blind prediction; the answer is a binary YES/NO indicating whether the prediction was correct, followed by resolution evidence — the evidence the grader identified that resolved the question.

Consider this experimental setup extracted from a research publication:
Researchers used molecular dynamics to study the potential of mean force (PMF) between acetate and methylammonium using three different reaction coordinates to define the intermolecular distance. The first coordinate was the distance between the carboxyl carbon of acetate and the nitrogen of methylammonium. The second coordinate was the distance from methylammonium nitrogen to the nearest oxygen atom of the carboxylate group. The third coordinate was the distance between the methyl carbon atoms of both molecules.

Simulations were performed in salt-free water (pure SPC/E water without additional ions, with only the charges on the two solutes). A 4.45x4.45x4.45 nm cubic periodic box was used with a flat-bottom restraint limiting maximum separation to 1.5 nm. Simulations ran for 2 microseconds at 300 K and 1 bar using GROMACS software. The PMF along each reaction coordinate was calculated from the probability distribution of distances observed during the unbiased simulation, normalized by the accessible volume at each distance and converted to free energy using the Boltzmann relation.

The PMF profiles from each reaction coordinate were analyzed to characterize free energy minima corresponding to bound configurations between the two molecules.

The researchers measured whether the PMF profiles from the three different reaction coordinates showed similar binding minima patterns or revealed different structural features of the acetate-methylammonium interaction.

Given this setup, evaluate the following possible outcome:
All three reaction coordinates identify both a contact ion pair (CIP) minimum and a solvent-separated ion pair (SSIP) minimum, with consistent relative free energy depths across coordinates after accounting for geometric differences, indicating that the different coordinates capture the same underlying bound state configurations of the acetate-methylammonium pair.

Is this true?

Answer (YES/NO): NO